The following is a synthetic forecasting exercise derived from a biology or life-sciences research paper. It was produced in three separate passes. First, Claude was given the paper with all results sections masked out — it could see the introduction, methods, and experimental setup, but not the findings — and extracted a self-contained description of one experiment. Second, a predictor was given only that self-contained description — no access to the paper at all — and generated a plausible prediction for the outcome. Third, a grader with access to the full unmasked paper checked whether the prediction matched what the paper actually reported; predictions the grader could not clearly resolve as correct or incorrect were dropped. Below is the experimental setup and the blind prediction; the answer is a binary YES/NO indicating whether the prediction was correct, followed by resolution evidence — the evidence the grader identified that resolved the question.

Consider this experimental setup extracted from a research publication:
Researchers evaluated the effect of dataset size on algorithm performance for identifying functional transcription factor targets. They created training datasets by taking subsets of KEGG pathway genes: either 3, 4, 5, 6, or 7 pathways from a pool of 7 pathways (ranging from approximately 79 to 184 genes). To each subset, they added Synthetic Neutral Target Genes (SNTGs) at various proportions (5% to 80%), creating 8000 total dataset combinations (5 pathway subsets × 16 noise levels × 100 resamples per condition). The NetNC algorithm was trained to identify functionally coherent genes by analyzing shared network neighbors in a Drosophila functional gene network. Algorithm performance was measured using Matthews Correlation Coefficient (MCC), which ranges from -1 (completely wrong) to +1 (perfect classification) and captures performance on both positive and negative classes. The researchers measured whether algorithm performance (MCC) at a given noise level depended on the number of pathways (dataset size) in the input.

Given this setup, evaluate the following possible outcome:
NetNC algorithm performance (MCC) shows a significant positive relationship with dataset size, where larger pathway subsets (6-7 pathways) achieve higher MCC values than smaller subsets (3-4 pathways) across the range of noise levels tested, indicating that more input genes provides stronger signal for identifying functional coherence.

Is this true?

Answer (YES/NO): NO